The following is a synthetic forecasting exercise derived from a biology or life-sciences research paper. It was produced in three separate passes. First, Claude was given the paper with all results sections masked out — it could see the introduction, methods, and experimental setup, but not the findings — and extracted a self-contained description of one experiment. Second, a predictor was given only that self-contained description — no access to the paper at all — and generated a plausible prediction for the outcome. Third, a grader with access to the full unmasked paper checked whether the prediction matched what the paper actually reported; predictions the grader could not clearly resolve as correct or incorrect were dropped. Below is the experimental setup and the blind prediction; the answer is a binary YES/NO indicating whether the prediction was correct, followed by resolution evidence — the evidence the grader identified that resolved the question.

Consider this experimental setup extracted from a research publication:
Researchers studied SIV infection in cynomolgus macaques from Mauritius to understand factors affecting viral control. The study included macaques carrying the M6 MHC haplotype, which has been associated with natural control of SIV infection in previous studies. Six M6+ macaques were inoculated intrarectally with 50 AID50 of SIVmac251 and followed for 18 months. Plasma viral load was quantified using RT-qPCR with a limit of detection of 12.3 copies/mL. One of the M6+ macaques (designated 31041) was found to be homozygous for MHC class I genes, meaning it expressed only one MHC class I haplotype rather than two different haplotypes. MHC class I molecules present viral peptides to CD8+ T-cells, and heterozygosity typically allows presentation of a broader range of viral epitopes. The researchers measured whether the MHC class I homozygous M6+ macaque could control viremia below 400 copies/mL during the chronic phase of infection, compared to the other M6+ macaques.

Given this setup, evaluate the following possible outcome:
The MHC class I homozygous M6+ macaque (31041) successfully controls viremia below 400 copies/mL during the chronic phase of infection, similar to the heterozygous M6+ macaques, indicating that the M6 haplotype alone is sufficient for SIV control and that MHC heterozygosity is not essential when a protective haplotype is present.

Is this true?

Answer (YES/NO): NO